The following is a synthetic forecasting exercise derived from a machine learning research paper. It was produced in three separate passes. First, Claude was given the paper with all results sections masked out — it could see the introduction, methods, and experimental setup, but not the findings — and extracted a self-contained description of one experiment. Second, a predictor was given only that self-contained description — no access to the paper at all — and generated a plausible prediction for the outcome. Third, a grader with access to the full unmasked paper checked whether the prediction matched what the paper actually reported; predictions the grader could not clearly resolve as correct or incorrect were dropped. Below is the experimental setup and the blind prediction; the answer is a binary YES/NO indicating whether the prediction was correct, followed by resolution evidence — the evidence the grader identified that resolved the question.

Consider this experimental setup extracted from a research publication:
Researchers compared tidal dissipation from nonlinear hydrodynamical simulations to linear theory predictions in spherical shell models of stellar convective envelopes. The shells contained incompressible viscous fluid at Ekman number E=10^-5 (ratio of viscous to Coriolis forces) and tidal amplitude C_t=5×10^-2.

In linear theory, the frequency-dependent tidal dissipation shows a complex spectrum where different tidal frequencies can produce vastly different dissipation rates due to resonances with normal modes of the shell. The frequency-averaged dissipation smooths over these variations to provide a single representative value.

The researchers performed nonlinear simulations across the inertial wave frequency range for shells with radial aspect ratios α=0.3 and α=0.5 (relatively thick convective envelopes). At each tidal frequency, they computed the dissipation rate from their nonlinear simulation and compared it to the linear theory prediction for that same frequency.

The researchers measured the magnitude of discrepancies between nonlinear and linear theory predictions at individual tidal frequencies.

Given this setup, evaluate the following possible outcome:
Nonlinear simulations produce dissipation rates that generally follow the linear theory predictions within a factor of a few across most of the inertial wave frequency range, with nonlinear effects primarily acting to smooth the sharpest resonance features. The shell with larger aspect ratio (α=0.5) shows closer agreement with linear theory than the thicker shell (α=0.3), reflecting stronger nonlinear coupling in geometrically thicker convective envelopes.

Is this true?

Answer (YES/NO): NO